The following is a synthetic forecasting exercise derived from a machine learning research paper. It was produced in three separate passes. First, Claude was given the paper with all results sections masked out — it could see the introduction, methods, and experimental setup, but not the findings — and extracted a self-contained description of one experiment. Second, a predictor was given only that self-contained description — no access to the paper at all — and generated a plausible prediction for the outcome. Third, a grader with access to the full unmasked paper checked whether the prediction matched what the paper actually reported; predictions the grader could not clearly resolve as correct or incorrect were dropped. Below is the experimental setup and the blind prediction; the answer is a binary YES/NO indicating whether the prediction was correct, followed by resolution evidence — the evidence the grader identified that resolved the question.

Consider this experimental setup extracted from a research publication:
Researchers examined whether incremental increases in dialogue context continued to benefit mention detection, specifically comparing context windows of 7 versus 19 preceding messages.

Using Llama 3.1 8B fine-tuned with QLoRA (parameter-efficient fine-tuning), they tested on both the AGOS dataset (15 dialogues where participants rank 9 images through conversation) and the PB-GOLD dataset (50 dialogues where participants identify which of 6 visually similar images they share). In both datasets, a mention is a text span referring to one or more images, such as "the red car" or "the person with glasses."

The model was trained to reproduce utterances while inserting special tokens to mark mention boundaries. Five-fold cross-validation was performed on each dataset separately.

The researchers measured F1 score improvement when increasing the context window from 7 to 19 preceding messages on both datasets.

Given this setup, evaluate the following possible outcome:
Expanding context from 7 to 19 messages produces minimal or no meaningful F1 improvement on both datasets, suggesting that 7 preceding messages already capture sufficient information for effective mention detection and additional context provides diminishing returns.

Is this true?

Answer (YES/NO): YES